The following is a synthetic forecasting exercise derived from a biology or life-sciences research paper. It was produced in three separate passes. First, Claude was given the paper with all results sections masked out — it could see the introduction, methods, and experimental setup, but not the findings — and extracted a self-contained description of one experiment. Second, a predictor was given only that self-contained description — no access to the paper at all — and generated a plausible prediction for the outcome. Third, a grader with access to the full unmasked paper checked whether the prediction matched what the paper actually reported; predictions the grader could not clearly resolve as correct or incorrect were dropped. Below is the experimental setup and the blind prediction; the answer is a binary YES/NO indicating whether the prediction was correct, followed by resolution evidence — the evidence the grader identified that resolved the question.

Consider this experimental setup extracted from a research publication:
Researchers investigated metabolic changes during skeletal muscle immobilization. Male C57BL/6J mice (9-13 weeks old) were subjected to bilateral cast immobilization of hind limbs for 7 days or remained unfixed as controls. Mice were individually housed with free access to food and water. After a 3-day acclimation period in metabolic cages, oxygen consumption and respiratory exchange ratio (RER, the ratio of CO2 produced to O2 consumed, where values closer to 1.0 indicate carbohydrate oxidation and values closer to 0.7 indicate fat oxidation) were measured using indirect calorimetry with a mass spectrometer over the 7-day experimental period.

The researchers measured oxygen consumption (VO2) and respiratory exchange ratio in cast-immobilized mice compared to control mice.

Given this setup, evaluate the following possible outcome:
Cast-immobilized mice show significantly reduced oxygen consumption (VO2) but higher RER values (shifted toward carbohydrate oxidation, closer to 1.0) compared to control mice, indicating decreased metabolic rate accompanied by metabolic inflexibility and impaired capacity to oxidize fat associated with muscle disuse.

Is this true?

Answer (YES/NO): NO